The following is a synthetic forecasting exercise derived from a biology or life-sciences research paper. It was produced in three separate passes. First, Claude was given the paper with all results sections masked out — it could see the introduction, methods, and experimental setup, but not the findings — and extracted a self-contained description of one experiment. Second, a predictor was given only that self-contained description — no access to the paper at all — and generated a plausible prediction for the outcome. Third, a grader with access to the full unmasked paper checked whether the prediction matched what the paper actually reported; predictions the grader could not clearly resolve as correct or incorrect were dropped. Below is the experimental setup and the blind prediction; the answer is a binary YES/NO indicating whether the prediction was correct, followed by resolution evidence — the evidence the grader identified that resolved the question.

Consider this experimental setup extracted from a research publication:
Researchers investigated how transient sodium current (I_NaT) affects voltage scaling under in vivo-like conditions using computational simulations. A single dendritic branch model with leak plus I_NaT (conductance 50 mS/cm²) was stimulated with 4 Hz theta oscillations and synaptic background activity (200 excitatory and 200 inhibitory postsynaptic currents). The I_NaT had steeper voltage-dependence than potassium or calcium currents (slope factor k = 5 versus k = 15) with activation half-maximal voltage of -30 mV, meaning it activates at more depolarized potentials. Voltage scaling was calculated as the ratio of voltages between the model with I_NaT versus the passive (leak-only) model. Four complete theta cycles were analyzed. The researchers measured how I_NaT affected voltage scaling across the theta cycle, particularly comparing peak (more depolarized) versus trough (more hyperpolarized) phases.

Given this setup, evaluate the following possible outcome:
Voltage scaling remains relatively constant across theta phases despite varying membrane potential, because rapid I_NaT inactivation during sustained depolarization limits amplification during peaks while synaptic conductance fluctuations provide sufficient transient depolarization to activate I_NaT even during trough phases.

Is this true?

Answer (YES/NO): NO